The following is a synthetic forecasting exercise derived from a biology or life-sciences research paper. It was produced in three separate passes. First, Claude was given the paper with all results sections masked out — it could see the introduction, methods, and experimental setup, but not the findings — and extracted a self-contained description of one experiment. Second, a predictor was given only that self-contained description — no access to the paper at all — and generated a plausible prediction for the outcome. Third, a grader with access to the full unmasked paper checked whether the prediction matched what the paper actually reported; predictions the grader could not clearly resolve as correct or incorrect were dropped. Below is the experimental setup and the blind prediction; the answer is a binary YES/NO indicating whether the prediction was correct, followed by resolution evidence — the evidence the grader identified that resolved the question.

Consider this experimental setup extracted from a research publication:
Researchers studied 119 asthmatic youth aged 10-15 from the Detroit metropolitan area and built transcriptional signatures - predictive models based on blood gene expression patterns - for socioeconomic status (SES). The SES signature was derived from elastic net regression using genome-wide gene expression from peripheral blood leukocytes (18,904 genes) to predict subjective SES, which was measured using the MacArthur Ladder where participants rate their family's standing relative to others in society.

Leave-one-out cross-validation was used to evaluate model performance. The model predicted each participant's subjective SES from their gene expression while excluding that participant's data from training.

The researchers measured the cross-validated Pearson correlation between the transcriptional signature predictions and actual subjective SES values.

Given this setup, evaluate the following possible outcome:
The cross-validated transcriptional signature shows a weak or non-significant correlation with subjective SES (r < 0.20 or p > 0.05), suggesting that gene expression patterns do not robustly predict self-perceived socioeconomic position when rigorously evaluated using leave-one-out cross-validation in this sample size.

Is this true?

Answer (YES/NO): NO